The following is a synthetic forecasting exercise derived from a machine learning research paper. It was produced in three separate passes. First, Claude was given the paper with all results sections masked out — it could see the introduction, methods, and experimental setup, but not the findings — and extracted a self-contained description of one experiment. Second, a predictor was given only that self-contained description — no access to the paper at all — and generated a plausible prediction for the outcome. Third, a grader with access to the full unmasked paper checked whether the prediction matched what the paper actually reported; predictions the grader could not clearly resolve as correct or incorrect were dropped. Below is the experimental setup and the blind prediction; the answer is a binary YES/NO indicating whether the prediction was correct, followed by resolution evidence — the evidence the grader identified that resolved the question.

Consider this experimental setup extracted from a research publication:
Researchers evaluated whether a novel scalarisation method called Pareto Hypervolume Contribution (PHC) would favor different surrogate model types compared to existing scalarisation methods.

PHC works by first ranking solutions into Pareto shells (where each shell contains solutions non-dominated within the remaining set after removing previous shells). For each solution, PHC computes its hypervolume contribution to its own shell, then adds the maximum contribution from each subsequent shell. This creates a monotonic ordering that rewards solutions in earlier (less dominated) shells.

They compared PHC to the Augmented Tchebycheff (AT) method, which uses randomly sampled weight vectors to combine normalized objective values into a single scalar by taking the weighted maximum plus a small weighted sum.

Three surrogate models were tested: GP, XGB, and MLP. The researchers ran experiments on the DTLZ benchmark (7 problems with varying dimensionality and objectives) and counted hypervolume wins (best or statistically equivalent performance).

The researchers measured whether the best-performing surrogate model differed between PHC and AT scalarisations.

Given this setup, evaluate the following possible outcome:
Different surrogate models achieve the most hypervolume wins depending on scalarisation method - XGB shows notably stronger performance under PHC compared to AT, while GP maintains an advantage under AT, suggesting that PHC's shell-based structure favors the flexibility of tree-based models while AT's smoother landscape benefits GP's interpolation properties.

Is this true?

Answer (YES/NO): YES